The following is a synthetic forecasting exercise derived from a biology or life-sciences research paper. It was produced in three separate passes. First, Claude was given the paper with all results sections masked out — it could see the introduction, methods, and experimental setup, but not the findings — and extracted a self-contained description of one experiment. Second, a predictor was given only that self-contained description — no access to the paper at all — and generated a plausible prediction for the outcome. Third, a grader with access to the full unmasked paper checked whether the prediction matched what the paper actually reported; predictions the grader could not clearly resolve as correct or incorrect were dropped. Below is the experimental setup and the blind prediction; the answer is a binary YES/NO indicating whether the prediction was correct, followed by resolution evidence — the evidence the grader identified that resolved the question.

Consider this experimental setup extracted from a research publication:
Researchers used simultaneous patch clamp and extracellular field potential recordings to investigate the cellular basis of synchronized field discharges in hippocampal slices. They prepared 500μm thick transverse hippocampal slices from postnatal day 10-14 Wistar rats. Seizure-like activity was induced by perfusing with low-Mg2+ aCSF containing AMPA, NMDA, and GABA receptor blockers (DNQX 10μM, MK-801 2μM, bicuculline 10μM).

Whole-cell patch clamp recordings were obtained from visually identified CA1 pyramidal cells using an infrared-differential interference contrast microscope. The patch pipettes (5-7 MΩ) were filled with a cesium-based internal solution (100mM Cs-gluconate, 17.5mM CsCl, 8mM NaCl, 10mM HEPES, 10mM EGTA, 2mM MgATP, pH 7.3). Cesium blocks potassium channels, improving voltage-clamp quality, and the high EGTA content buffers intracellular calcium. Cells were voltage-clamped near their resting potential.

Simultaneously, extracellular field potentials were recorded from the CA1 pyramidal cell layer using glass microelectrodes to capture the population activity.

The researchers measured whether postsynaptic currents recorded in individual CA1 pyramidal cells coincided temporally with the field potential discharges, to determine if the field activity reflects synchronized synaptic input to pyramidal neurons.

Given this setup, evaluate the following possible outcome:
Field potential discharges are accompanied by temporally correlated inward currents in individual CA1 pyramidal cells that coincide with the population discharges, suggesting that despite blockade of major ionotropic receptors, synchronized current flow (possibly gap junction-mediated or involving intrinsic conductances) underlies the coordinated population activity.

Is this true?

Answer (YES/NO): NO